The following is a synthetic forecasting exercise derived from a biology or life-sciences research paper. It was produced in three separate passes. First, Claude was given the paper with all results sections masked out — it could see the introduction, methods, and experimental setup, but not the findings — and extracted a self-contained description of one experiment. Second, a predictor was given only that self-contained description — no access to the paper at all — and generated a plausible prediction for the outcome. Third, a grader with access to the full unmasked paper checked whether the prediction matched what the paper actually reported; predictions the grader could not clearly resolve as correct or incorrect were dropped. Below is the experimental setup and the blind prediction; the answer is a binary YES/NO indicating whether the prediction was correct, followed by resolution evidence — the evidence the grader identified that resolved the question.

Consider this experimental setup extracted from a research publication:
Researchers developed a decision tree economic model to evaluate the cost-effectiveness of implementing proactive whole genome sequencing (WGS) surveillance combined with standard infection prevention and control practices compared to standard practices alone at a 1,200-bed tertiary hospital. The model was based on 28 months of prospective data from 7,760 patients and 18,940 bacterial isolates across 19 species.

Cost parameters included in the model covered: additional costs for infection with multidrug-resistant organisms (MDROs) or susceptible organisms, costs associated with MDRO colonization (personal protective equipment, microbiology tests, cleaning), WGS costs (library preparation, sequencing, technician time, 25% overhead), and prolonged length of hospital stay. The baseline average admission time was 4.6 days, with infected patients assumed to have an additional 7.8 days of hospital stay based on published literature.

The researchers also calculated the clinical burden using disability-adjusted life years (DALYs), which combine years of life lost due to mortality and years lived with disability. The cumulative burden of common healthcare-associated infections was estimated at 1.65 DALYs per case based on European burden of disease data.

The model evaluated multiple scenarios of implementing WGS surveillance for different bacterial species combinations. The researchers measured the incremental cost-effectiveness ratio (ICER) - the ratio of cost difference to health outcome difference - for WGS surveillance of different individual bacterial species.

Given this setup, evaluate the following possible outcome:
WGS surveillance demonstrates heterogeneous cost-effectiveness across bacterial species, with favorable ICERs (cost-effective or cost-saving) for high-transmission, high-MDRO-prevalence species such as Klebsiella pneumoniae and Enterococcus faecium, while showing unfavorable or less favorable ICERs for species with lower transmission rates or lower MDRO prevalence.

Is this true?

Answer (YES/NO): NO